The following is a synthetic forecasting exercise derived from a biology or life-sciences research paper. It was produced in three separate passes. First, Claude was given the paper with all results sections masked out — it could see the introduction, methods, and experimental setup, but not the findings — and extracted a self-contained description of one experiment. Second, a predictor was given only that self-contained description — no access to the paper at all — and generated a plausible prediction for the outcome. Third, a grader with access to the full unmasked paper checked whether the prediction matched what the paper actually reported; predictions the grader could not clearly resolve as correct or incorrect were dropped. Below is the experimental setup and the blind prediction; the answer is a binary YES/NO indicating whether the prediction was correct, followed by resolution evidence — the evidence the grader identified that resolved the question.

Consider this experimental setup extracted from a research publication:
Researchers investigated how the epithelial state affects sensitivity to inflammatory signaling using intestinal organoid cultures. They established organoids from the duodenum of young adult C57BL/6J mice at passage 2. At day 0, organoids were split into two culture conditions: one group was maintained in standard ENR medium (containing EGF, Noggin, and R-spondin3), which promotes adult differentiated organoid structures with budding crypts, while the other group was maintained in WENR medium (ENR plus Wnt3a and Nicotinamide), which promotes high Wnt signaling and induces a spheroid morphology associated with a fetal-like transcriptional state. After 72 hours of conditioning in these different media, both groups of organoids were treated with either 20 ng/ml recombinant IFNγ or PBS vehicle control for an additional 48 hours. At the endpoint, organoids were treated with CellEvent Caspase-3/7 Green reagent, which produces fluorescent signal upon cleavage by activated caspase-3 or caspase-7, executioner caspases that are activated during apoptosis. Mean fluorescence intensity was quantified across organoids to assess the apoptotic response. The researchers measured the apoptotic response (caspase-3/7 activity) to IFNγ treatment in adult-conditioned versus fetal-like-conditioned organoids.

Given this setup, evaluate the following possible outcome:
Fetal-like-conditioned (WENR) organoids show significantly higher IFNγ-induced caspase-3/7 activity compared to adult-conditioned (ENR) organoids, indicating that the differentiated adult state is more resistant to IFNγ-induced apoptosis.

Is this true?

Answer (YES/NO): YES